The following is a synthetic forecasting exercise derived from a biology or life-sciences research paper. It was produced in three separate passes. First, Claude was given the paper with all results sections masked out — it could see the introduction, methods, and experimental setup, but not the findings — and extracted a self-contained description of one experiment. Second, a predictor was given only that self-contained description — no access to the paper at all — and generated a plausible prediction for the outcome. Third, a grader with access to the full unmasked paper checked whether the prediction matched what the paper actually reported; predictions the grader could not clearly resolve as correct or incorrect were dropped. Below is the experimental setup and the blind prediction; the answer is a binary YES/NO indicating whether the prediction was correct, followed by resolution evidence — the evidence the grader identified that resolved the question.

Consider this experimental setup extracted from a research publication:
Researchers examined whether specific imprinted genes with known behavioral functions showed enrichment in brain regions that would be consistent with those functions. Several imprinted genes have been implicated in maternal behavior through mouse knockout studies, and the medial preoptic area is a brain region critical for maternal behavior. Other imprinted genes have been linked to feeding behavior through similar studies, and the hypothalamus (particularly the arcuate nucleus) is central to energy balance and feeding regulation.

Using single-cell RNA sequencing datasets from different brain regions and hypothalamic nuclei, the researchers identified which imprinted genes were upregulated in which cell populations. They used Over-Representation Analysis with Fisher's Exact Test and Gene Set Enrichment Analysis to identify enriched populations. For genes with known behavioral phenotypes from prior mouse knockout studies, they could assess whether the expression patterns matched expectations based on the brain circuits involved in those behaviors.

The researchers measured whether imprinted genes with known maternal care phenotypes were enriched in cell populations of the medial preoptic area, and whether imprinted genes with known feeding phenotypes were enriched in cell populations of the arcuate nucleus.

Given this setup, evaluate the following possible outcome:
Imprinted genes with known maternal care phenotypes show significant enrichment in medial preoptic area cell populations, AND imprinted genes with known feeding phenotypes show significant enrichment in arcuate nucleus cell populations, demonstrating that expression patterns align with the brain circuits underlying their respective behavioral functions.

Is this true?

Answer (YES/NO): NO